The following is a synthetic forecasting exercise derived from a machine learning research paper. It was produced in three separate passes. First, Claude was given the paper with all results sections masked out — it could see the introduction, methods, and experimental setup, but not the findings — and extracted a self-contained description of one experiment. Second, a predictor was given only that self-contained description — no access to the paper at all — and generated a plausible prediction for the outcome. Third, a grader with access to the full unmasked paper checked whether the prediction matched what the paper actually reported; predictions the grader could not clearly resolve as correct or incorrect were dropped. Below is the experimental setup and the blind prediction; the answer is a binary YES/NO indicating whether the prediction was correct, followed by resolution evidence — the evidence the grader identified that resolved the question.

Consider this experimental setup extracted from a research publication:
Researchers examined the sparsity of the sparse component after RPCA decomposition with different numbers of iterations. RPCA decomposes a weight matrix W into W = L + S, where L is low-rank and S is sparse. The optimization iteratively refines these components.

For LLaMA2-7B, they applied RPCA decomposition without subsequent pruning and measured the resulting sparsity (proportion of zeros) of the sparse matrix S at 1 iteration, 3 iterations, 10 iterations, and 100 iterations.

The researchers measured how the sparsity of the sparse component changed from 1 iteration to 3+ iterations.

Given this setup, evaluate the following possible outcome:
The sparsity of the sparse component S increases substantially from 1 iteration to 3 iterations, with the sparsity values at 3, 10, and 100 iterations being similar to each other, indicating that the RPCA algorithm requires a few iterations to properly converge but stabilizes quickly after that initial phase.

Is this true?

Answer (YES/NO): NO